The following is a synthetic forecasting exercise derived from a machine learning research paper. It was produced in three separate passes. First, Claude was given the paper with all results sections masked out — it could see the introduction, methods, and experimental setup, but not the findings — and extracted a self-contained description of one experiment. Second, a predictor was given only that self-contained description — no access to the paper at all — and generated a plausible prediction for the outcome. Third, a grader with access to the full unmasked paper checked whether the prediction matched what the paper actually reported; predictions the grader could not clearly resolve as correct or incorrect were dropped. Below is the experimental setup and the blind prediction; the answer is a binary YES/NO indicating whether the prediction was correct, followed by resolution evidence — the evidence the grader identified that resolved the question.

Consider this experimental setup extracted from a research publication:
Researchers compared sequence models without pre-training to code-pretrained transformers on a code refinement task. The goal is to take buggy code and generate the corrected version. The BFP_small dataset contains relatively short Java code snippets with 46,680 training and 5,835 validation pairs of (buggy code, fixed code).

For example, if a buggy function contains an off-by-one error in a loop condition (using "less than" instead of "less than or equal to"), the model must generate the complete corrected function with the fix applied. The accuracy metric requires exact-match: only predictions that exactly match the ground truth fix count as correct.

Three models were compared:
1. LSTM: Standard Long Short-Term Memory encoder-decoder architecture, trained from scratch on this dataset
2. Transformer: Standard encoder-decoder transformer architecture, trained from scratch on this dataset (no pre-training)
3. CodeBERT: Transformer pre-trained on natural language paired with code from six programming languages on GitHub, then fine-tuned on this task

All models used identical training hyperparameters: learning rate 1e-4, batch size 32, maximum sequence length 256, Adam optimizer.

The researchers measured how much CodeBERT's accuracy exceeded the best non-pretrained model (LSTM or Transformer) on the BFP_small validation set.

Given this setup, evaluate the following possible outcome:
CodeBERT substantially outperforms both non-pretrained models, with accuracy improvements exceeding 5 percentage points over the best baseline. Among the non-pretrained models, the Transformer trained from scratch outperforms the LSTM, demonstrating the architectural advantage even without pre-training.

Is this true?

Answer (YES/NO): NO